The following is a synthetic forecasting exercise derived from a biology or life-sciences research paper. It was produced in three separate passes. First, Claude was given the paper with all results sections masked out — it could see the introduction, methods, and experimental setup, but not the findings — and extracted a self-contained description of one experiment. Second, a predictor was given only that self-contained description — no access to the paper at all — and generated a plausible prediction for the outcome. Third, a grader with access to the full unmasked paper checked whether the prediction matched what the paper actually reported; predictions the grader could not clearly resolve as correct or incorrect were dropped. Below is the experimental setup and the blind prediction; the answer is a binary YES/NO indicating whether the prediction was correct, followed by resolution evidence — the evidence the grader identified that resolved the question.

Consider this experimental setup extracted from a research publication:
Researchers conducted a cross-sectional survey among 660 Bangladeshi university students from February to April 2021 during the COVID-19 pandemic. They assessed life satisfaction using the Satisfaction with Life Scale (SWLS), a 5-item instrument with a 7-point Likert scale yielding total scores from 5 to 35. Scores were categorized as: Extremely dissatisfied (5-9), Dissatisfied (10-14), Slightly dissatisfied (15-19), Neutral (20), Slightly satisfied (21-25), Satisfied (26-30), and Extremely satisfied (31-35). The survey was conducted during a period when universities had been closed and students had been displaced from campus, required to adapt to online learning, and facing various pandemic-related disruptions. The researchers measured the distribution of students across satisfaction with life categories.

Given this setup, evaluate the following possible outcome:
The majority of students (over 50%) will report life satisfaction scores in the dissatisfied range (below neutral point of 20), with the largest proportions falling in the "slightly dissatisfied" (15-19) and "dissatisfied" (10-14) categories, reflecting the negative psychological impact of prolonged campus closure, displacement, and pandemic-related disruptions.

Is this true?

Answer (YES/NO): NO